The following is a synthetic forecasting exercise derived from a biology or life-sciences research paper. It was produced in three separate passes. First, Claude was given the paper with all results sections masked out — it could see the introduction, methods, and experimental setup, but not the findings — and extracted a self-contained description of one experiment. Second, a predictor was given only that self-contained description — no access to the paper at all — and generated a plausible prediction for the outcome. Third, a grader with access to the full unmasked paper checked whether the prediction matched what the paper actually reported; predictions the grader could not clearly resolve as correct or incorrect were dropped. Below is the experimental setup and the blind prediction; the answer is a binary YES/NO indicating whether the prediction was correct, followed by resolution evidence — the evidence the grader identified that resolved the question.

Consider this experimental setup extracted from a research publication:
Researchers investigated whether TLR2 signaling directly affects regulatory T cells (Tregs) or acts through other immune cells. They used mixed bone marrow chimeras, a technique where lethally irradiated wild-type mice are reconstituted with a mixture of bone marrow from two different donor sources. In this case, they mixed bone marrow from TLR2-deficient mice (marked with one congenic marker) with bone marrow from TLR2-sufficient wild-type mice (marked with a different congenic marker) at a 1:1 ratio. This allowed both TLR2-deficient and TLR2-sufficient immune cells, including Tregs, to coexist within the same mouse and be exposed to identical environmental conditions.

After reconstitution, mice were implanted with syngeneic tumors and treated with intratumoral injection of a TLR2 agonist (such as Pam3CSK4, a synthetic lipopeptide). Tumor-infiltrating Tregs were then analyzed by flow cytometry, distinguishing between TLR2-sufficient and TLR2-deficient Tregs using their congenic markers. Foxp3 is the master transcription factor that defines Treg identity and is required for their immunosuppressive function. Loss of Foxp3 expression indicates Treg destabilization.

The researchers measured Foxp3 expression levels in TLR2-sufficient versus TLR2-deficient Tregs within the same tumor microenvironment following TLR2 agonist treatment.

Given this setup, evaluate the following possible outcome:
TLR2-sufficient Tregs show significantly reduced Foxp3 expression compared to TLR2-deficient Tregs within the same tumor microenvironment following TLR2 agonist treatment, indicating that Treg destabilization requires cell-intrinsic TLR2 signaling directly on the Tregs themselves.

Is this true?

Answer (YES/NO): NO